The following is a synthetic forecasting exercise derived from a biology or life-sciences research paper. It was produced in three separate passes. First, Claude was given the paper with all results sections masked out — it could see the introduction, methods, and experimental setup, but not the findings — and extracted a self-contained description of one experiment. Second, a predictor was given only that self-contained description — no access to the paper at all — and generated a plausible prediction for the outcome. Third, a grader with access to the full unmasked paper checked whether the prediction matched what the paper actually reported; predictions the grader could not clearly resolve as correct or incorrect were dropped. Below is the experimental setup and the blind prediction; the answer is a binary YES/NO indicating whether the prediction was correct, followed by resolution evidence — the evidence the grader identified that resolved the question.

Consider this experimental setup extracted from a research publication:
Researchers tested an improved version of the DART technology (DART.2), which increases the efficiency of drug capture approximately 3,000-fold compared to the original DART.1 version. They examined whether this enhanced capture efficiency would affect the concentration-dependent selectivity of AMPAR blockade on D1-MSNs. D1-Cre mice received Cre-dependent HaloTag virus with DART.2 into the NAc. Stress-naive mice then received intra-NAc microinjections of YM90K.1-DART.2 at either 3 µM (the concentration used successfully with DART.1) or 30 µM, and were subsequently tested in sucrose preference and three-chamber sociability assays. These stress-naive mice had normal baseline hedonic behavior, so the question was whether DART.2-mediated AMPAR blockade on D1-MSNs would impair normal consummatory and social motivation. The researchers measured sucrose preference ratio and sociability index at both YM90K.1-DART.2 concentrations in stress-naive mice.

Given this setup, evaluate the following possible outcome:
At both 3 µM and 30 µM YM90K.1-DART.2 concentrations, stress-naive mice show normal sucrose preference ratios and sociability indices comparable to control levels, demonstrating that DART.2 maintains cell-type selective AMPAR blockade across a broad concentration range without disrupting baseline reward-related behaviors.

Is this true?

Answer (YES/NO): NO